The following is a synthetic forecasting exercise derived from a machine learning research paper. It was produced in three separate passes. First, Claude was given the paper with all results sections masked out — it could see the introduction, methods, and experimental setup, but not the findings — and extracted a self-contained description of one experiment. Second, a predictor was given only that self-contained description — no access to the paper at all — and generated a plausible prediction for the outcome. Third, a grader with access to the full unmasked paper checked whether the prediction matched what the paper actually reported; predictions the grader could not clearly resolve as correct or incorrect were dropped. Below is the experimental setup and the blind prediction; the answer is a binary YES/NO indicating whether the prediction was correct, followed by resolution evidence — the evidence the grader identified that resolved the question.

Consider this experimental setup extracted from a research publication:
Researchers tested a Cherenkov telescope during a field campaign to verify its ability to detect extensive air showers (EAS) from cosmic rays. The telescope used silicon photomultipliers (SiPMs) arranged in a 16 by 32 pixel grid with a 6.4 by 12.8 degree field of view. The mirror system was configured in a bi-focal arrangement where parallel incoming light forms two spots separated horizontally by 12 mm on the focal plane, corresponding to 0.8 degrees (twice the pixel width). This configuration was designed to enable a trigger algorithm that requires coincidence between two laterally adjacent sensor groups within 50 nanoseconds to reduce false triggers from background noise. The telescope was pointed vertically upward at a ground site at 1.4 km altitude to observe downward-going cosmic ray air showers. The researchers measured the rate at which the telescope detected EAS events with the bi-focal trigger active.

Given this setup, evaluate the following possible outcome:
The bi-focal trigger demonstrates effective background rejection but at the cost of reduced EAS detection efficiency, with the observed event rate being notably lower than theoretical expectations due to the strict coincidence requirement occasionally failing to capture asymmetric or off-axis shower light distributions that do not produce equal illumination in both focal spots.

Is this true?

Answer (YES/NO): NO